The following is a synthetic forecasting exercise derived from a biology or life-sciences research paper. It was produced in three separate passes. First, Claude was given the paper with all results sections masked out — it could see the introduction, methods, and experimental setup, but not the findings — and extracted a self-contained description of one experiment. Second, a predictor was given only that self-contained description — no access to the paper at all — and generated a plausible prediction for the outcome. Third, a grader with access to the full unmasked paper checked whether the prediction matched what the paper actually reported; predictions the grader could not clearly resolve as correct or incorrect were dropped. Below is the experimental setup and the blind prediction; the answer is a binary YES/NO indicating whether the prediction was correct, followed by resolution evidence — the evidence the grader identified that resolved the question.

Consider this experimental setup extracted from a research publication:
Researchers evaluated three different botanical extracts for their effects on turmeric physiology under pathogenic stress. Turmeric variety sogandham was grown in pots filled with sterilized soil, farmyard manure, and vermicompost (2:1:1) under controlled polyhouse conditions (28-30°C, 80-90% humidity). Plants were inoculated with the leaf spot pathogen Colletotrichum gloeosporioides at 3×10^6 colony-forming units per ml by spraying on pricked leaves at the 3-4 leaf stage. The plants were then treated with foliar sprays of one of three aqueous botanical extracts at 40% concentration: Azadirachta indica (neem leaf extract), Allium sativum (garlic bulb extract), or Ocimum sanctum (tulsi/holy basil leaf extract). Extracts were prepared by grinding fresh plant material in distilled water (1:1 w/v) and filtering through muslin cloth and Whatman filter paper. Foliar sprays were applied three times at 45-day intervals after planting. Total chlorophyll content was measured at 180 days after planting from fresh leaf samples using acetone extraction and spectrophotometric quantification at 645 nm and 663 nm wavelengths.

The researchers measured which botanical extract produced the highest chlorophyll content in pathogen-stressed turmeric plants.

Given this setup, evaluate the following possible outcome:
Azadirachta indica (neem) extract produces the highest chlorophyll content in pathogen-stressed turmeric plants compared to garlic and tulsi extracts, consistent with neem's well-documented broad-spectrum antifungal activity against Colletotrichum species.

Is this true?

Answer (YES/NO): YES